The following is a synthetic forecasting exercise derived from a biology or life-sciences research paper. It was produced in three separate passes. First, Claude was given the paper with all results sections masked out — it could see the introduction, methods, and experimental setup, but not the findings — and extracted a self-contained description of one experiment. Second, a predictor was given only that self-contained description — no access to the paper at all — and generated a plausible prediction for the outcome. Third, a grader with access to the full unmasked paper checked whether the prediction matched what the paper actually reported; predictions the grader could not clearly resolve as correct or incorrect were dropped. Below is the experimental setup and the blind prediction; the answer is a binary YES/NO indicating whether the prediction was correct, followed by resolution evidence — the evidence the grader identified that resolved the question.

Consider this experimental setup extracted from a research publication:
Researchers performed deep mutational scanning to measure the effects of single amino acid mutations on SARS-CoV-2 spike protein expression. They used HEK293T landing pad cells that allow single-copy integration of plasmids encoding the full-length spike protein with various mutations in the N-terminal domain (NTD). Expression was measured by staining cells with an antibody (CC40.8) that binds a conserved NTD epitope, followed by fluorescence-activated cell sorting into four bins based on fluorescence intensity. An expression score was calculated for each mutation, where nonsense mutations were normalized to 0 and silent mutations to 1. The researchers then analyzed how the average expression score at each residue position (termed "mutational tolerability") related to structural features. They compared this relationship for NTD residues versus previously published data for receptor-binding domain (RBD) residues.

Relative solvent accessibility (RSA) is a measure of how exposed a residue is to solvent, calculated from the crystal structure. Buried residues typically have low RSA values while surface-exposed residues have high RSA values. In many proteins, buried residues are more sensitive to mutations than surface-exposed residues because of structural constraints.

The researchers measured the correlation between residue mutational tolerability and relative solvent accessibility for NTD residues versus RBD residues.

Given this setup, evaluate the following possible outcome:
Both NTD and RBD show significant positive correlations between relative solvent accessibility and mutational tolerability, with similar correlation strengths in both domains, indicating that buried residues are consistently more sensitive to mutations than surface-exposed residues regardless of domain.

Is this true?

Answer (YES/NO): NO